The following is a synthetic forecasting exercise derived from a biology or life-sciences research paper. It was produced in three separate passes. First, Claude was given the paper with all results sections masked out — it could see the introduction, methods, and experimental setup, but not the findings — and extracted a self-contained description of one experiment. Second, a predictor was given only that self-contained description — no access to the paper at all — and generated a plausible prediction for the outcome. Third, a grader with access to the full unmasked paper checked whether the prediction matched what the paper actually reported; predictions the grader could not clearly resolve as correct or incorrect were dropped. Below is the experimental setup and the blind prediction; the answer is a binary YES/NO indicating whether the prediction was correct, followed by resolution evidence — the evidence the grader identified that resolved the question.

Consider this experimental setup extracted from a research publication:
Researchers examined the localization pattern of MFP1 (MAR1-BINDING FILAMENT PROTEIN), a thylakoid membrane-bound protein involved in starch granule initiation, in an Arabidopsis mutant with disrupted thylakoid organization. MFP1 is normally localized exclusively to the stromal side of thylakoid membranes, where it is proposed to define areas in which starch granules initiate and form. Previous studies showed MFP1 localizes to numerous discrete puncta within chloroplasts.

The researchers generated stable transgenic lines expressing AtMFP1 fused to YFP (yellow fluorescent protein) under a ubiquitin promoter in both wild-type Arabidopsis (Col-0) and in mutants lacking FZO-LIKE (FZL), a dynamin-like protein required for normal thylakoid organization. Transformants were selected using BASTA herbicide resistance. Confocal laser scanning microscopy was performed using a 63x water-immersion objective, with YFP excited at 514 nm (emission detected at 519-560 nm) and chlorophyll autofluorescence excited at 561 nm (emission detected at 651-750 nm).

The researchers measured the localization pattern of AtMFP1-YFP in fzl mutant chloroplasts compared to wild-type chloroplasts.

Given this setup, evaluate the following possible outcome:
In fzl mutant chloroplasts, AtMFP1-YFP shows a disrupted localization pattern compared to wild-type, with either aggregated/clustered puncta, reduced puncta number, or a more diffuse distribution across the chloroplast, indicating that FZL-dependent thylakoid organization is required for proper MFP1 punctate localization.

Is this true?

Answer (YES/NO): NO